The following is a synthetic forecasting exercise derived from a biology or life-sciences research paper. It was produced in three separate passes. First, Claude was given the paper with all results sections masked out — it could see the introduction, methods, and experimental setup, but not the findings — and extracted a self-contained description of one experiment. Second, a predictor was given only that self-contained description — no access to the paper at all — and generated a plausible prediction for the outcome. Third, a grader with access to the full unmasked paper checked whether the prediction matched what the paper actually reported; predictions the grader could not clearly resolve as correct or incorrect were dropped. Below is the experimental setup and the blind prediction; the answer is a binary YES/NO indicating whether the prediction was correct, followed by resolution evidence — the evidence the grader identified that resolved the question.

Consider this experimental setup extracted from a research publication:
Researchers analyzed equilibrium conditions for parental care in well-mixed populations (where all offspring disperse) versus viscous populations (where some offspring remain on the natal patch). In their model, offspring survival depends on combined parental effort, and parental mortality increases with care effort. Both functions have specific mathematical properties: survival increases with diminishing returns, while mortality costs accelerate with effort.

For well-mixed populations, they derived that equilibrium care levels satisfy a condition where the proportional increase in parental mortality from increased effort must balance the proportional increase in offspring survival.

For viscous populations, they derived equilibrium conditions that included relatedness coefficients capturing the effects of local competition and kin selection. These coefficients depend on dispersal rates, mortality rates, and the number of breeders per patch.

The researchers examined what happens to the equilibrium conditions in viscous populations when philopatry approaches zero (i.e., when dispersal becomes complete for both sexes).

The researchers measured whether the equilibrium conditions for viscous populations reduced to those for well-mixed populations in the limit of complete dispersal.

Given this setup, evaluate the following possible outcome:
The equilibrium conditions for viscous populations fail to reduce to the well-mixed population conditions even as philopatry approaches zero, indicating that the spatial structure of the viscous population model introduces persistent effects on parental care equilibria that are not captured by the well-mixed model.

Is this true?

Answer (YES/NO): NO